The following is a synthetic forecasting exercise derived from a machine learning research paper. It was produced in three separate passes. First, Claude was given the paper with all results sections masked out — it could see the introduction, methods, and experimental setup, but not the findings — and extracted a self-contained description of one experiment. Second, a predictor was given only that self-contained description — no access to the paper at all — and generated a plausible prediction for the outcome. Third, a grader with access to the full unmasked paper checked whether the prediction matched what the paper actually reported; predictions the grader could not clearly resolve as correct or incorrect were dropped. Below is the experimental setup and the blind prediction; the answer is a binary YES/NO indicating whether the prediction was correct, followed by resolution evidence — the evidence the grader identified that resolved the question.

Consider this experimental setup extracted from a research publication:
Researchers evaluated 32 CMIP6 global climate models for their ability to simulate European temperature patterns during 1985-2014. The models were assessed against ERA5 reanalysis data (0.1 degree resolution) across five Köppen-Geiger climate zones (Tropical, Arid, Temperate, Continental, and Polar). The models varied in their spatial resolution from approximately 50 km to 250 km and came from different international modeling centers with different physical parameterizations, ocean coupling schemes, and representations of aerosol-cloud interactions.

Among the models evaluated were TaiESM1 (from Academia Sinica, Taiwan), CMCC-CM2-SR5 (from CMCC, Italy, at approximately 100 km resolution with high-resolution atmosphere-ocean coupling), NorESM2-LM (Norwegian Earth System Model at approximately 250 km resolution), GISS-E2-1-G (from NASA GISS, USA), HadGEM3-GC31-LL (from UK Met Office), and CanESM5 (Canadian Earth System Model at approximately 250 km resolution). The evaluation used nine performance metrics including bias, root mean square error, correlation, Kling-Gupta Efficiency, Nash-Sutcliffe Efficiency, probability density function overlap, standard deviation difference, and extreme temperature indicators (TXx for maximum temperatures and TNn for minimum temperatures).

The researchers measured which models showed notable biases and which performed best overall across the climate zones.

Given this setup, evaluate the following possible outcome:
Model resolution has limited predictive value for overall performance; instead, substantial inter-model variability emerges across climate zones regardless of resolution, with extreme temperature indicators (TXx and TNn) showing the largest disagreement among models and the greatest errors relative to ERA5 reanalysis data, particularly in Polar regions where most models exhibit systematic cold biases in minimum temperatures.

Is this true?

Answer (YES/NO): NO